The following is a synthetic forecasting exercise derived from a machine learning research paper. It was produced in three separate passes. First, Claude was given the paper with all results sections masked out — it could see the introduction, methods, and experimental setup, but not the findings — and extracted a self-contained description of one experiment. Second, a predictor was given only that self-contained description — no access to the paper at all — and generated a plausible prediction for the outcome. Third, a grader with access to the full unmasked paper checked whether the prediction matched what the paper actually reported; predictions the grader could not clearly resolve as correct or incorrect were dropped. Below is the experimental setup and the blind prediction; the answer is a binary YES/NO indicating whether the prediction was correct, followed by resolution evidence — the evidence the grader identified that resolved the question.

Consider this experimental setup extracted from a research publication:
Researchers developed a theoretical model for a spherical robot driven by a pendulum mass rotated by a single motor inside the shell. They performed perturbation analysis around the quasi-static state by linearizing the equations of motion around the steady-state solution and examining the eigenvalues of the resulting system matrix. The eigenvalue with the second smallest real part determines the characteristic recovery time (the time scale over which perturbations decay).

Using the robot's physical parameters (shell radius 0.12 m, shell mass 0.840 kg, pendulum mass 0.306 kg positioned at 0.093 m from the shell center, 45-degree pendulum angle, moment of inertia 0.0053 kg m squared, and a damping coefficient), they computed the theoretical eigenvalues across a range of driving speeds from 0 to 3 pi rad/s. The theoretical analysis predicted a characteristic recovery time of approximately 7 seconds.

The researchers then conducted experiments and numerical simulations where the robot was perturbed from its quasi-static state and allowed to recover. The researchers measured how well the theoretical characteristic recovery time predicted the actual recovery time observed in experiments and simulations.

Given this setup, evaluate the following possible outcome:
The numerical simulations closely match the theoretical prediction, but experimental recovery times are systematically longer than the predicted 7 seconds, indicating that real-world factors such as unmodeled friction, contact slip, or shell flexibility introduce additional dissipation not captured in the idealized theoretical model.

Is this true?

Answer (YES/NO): NO